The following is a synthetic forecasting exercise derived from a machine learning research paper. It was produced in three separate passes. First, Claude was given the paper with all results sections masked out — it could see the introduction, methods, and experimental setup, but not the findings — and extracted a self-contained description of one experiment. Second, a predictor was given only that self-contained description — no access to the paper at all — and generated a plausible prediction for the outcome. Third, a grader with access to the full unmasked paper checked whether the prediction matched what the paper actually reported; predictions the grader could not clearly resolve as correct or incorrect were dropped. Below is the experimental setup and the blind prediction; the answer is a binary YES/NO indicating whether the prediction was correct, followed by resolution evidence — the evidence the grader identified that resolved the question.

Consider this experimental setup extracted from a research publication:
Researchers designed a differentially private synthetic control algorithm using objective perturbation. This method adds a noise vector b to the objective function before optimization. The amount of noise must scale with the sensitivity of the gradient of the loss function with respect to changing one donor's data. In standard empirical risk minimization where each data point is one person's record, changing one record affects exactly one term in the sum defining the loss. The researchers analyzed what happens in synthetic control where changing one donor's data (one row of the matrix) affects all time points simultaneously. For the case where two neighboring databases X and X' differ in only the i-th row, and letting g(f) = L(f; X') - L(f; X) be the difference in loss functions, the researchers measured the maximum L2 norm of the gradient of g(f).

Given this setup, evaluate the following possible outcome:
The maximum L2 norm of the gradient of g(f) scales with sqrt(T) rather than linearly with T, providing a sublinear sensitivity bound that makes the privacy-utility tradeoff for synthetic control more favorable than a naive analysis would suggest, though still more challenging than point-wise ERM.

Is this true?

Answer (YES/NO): NO